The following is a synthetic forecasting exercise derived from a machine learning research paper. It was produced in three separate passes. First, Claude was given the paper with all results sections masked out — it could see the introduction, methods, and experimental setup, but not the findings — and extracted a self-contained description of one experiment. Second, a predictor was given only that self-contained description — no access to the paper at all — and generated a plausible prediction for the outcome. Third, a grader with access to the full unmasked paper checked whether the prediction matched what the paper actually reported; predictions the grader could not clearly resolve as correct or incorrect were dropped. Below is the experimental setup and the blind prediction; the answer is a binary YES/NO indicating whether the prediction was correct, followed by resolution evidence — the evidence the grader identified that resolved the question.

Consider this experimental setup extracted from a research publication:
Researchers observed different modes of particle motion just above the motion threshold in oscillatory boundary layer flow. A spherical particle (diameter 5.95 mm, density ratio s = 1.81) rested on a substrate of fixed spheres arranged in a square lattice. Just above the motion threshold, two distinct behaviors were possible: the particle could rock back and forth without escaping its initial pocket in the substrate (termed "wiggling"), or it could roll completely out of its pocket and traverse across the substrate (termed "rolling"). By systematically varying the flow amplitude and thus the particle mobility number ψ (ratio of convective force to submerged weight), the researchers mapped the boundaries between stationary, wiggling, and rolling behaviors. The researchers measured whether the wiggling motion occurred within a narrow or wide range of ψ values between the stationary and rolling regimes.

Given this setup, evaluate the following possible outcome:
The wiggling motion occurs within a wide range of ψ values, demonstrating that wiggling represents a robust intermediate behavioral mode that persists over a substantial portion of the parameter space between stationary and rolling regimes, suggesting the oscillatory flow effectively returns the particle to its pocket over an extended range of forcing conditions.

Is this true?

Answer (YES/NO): NO